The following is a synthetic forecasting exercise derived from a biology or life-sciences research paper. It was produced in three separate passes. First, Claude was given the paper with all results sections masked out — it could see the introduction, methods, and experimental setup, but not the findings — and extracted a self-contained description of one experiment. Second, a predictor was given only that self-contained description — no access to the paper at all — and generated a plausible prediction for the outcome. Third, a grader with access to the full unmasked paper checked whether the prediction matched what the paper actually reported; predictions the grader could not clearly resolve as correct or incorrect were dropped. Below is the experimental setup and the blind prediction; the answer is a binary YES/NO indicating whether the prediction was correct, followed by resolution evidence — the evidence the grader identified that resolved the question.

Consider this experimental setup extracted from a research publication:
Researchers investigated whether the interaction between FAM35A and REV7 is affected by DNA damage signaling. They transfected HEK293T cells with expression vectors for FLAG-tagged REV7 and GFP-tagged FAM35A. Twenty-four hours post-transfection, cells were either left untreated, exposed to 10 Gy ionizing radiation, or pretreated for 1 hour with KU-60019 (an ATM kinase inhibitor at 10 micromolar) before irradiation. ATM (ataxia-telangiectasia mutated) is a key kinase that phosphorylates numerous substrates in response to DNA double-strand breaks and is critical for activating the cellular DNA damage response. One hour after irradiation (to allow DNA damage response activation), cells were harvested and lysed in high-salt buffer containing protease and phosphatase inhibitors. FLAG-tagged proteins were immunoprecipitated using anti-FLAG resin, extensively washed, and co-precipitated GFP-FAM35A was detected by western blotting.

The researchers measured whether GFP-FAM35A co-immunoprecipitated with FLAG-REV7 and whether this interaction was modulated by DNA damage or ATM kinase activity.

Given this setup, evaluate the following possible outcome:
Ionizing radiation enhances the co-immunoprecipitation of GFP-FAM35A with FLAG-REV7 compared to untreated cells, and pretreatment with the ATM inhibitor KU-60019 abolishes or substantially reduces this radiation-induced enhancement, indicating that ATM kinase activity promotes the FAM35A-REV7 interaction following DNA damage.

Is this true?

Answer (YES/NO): NO